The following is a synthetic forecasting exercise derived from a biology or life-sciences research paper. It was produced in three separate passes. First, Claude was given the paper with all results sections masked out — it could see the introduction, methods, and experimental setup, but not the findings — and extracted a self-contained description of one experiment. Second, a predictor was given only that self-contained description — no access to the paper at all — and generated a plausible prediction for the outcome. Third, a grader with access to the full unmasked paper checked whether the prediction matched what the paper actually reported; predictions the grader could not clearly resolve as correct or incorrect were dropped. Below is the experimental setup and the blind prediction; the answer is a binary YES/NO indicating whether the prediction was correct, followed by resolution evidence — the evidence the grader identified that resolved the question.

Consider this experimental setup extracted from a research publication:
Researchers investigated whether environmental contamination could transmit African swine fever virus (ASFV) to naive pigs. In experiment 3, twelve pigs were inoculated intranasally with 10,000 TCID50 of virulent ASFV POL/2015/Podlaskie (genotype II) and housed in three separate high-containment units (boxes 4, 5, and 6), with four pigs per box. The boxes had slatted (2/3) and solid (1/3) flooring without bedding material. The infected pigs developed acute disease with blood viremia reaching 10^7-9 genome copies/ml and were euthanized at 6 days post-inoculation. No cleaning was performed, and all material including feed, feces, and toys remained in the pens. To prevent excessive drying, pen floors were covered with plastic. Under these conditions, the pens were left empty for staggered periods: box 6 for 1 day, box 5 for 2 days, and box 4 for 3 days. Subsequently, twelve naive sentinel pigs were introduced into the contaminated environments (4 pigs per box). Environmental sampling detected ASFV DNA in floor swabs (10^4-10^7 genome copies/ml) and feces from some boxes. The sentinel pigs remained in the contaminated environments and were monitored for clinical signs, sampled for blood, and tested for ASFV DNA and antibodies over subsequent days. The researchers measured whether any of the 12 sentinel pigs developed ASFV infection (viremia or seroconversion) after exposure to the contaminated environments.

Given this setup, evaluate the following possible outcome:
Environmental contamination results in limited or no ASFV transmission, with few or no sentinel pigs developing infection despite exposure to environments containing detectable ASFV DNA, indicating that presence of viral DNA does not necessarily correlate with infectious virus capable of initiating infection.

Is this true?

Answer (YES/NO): YES